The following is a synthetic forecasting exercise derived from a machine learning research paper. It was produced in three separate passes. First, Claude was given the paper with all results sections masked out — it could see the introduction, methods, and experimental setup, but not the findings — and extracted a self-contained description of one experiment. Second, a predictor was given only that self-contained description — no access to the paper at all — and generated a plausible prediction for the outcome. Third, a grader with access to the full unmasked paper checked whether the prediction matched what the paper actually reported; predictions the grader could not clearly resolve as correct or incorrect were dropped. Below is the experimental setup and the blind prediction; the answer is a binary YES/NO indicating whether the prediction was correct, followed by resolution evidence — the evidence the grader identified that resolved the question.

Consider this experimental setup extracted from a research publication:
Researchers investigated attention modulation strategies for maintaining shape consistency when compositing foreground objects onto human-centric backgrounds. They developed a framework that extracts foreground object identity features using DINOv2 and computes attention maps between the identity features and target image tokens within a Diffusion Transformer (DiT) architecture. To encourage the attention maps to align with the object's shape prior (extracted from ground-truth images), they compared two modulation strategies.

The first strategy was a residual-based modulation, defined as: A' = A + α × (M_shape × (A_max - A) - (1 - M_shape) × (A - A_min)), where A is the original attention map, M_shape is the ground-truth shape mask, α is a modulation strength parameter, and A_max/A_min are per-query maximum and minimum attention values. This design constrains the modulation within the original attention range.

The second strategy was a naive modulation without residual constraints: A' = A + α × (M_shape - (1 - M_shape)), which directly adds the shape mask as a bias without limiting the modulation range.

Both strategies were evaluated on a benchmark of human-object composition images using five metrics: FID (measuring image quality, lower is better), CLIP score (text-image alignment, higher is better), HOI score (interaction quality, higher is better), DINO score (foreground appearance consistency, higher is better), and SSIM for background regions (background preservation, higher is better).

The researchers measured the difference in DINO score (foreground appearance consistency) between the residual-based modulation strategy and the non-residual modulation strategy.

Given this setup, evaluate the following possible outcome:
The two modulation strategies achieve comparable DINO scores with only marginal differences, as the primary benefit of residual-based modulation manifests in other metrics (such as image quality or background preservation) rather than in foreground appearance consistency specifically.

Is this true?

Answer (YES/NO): NO